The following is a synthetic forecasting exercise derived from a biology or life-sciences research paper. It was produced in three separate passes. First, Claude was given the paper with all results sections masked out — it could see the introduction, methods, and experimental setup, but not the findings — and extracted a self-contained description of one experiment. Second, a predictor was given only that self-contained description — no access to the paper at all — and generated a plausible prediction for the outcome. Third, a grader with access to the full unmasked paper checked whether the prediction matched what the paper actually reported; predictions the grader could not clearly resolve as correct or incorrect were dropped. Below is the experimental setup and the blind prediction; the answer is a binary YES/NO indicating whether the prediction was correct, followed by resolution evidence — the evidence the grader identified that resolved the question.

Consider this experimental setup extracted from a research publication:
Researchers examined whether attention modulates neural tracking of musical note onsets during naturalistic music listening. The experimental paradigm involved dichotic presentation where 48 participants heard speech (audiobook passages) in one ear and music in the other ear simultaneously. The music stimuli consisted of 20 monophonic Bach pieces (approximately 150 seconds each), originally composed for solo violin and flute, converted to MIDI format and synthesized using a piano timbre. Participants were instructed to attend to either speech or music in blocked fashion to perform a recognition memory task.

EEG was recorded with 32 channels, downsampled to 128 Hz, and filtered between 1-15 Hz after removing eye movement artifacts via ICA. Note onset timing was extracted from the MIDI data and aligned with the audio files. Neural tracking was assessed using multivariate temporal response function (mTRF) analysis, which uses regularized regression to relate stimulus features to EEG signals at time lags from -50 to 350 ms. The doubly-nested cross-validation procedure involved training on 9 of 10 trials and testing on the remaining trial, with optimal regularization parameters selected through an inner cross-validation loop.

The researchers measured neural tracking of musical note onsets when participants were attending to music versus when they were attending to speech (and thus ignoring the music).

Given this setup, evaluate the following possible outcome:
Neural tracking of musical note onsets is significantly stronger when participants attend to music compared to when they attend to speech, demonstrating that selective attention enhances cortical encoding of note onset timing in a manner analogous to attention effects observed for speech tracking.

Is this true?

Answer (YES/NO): YES